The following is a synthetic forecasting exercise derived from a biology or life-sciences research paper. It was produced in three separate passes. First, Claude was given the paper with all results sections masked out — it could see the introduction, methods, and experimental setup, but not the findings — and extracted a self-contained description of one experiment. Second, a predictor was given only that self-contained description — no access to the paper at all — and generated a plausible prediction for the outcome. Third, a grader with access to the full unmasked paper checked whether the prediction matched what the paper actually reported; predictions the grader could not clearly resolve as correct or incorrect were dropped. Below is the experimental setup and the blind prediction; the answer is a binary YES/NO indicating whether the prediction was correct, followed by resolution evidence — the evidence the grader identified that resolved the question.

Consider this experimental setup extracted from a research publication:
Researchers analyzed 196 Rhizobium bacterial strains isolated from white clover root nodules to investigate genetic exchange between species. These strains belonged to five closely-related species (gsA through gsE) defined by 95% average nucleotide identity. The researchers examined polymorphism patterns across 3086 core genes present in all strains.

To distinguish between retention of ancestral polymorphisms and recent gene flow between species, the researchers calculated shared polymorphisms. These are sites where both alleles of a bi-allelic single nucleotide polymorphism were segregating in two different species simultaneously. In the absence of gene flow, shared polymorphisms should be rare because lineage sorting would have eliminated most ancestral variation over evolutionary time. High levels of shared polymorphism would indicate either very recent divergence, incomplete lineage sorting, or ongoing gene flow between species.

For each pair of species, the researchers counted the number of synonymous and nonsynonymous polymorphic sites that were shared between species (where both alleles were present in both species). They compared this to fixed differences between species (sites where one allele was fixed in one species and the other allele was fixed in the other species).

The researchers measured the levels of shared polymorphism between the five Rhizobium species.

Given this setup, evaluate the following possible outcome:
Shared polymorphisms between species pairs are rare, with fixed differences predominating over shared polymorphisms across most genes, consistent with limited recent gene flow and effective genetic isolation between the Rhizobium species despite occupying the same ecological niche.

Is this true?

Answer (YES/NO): NO